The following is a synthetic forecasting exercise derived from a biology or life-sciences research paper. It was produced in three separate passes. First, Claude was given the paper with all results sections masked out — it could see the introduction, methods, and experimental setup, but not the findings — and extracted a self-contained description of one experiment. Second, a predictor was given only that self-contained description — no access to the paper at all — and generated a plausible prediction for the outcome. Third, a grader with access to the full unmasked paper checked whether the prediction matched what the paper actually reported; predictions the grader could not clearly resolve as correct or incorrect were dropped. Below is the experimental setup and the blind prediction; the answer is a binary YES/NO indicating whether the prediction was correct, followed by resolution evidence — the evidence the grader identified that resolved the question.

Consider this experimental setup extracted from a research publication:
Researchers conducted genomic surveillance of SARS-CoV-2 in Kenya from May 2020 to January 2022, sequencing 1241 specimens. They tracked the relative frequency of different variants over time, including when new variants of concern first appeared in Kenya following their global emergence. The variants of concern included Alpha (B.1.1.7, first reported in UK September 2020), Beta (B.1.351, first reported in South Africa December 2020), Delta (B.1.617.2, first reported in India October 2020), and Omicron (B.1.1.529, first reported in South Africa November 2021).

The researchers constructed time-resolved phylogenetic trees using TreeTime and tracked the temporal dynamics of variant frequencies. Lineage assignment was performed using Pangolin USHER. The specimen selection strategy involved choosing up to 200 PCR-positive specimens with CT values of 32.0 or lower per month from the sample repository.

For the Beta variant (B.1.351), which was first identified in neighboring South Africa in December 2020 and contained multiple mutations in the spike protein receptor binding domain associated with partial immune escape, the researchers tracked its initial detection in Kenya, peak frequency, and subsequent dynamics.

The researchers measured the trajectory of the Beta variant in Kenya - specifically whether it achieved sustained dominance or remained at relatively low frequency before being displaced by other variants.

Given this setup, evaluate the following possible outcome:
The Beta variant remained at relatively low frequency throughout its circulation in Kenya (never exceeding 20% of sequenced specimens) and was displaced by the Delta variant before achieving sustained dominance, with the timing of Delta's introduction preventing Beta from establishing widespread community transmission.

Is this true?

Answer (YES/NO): NO